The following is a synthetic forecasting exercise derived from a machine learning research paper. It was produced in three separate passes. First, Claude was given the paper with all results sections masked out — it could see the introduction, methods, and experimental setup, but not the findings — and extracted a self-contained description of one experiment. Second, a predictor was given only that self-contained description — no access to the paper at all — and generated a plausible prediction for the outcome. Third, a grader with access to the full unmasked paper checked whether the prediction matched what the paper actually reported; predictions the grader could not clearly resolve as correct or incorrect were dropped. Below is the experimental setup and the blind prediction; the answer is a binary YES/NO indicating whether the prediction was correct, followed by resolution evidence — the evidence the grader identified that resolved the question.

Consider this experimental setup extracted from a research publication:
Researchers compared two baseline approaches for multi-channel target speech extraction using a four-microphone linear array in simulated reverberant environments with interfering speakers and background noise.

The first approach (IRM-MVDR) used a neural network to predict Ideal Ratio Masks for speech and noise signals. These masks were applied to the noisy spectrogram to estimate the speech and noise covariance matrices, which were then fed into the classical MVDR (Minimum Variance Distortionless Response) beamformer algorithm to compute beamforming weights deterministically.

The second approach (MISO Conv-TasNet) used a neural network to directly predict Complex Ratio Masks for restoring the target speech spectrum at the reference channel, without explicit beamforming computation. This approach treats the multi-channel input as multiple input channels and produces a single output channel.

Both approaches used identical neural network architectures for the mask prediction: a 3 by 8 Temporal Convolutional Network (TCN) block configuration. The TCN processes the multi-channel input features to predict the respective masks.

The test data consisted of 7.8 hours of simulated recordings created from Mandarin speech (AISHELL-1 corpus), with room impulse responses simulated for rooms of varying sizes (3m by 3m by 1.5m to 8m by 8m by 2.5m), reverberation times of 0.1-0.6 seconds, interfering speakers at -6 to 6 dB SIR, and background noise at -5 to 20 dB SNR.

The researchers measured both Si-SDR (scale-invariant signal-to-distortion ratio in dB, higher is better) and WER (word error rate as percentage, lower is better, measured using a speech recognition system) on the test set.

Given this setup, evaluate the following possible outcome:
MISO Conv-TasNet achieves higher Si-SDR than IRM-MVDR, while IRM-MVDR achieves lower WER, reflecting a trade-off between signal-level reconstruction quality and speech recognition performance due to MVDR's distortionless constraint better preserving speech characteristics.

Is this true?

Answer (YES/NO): YES